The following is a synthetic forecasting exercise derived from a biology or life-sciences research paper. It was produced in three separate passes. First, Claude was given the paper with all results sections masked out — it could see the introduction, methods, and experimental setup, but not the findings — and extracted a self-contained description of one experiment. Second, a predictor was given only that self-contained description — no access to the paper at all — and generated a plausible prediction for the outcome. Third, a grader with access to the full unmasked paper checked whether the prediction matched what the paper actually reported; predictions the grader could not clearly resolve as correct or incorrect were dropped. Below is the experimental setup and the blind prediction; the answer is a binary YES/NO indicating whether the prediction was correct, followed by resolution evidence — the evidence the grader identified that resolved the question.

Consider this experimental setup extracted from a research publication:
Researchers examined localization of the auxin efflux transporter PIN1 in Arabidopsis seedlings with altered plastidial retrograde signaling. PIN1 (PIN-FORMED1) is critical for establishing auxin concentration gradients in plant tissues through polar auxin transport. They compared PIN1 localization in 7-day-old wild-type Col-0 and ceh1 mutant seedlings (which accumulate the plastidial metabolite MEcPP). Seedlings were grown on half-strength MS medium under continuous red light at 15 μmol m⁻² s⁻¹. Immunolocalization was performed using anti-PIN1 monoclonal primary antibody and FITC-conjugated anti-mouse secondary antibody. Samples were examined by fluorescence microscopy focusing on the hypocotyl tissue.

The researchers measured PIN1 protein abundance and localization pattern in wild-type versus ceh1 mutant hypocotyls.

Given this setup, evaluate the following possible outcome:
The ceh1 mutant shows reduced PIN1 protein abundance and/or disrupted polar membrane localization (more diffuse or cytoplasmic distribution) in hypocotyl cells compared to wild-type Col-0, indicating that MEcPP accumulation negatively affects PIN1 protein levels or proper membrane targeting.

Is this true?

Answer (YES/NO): NO